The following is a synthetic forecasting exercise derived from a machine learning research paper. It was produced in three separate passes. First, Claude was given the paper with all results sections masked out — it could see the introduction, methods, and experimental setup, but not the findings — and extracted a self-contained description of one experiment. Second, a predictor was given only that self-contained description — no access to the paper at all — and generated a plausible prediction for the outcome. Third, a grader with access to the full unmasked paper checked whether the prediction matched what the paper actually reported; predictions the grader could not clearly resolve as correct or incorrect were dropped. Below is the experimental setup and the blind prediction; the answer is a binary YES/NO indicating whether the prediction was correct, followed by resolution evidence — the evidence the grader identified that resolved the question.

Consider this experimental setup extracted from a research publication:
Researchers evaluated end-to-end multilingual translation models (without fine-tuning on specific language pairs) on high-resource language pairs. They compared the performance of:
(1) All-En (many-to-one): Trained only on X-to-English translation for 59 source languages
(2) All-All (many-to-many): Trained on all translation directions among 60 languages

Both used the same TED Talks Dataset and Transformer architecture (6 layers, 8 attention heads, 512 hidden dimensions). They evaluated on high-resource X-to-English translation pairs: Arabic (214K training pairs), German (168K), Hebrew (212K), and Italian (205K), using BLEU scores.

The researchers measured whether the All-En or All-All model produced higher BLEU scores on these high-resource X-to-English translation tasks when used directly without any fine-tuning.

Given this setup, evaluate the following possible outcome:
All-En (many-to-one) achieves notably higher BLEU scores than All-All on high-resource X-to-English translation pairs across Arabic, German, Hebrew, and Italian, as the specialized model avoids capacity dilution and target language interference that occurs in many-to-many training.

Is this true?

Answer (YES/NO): YES